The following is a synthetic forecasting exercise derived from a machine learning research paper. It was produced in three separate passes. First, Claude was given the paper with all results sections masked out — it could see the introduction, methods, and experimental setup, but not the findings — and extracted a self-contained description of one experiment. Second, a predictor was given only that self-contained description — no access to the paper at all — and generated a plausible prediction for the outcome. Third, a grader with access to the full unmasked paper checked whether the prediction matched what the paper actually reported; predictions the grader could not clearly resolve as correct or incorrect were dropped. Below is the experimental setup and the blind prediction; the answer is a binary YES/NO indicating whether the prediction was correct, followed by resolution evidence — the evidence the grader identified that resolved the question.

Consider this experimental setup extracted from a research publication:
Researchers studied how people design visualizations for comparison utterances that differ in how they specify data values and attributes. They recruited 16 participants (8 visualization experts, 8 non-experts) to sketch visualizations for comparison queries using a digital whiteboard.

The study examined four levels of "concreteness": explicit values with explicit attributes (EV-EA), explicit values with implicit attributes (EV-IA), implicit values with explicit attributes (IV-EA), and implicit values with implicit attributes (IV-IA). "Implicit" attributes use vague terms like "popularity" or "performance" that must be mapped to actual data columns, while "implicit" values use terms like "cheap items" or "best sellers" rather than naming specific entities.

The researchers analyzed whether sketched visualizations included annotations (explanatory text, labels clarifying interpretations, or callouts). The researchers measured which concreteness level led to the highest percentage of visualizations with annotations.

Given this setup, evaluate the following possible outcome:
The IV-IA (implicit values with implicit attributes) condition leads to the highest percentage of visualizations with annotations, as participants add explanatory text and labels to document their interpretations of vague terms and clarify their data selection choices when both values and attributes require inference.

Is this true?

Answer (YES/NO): NO